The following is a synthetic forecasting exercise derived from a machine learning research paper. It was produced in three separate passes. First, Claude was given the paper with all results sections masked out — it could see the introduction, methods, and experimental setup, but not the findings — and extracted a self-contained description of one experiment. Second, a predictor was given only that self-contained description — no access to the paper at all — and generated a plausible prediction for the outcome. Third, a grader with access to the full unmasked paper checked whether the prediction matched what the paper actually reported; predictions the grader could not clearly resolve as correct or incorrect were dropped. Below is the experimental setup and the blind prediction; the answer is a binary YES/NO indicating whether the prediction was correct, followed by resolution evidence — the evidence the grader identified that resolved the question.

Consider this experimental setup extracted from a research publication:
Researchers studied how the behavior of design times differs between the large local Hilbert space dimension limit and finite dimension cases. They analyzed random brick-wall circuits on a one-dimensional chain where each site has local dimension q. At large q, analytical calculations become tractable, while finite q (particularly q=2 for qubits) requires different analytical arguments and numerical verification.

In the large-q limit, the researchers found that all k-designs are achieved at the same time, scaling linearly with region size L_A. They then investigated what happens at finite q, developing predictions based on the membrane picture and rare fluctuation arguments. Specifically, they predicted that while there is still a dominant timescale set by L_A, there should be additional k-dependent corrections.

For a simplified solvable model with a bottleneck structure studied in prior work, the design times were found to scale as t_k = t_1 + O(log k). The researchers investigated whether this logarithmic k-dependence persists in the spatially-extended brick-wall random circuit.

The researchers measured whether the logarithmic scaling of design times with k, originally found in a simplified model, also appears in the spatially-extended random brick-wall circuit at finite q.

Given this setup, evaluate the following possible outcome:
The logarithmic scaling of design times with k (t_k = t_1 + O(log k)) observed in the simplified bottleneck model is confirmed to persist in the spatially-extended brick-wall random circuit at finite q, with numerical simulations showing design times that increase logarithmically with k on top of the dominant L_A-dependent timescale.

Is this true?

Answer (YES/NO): YES